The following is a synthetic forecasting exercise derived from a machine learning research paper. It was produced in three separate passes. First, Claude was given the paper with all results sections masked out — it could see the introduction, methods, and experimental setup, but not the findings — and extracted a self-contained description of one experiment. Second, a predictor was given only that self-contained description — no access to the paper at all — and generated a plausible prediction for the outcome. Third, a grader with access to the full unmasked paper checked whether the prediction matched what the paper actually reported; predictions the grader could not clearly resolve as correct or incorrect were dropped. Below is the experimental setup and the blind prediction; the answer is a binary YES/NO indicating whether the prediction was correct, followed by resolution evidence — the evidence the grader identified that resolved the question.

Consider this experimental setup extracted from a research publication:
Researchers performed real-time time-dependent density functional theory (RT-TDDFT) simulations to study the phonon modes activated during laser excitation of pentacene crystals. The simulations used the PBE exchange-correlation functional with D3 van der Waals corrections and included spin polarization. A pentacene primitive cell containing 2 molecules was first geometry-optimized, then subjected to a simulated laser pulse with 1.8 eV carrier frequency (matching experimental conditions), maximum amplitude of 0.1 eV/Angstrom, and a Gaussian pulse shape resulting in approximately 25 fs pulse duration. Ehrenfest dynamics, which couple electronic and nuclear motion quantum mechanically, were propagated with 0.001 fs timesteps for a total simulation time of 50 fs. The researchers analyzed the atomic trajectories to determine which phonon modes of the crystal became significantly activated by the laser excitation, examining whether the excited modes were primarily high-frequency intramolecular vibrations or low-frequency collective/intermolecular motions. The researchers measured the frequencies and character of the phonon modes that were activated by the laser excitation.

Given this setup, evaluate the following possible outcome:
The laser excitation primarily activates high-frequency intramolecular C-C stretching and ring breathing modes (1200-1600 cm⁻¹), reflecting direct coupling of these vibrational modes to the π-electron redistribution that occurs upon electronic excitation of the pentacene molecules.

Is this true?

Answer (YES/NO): NO